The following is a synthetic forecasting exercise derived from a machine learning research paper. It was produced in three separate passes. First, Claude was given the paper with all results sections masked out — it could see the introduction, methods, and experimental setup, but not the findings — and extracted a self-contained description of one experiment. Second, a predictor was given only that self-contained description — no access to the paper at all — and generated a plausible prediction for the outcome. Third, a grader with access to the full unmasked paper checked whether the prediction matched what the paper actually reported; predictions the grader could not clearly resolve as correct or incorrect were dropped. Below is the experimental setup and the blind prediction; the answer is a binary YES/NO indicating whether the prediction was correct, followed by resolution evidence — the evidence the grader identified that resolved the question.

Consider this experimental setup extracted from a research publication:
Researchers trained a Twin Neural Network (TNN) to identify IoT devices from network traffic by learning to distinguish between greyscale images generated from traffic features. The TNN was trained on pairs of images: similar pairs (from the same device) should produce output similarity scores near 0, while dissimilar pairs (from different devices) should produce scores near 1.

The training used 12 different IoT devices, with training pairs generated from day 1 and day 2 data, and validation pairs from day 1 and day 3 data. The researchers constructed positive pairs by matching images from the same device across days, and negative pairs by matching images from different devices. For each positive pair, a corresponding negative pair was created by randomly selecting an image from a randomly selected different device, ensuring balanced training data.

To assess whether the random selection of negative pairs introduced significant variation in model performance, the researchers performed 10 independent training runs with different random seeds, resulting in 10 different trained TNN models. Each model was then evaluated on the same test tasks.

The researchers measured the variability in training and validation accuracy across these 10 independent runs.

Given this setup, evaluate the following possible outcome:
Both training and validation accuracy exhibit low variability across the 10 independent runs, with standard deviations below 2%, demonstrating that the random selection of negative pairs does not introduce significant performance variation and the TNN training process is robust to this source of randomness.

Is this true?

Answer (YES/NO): YES